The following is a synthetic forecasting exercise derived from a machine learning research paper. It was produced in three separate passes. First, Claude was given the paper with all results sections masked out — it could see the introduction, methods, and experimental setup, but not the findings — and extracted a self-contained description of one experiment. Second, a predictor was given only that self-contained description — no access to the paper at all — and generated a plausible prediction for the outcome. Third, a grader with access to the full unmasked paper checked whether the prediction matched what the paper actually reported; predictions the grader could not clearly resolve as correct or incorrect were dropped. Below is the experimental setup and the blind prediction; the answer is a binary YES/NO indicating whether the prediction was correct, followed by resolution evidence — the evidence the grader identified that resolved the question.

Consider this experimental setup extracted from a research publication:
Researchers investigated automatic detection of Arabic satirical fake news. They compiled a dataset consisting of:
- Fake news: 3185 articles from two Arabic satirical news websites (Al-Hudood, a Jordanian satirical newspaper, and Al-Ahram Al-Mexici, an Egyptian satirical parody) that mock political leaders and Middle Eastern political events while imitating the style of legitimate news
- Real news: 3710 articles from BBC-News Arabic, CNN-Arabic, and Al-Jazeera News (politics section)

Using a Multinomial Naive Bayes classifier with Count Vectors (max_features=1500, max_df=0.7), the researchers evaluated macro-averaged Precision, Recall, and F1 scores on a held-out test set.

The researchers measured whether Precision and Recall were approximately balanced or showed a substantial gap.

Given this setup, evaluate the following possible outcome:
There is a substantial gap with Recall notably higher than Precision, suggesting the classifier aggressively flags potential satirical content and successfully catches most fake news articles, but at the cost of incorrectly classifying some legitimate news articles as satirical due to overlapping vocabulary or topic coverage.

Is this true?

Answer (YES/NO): NO